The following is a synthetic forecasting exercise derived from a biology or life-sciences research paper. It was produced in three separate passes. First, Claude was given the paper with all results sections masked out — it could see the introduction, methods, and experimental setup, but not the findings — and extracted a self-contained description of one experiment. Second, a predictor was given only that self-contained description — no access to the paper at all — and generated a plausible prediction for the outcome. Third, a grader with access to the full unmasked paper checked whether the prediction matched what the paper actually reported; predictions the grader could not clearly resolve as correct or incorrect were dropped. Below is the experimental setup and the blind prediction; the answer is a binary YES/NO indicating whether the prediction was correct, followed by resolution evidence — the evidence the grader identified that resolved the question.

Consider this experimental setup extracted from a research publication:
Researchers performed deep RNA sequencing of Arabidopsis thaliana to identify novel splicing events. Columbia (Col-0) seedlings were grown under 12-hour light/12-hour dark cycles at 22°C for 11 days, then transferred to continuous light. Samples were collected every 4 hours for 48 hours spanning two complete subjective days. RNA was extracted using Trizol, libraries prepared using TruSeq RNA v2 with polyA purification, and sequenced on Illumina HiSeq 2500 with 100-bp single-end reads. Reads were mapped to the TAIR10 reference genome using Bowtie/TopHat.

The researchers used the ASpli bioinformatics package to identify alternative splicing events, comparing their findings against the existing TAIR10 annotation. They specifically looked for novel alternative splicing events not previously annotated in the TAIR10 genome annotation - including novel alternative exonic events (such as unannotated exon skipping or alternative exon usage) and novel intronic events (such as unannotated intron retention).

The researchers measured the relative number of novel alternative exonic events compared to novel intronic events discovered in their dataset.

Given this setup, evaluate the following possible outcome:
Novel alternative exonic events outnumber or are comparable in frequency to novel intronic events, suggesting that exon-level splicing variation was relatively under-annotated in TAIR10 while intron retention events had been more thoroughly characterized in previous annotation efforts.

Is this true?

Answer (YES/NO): NO